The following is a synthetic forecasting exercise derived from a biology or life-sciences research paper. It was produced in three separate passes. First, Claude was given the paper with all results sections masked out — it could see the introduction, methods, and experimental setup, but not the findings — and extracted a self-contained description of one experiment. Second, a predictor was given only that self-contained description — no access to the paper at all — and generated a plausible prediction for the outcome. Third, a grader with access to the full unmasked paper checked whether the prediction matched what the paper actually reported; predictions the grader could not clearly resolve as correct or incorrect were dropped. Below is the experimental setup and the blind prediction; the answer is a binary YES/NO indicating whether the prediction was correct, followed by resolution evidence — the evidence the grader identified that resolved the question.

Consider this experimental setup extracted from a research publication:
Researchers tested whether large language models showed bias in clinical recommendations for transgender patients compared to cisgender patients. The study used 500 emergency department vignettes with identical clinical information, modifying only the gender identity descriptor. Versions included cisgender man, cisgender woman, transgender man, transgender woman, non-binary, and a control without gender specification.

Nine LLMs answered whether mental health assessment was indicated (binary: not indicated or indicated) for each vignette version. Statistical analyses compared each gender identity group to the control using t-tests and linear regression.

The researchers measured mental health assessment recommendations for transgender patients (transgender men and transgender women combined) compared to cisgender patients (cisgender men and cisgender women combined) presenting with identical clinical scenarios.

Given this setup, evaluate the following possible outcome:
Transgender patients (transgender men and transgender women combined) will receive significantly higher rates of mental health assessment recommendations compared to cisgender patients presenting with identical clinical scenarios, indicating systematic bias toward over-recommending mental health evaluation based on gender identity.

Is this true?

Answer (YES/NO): YES